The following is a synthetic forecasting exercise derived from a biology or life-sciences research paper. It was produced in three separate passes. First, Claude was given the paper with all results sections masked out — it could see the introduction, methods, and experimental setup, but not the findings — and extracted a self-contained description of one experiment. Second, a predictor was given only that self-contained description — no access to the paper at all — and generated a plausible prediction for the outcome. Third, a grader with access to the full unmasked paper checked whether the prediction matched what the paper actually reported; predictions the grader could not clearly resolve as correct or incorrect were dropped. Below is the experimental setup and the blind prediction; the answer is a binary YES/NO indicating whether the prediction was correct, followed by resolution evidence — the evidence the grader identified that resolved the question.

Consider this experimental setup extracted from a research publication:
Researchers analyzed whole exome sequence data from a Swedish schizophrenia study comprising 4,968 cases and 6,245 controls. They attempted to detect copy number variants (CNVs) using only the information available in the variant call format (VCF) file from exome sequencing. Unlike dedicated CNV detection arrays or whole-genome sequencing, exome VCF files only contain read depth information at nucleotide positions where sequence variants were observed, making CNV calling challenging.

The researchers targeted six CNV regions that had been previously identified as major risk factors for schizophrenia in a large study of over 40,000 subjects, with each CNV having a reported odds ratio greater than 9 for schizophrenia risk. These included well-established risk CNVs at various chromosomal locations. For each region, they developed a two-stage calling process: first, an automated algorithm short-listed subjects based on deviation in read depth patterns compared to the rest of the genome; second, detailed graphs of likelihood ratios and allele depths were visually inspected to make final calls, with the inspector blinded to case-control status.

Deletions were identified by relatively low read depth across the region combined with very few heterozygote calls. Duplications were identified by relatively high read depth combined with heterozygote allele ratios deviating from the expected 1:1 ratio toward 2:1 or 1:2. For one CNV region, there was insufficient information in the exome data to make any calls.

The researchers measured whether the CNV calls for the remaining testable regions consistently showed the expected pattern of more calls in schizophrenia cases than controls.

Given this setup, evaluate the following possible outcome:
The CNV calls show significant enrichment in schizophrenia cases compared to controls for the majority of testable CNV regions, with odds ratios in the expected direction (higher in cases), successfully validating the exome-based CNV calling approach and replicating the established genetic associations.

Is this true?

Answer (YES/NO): NO